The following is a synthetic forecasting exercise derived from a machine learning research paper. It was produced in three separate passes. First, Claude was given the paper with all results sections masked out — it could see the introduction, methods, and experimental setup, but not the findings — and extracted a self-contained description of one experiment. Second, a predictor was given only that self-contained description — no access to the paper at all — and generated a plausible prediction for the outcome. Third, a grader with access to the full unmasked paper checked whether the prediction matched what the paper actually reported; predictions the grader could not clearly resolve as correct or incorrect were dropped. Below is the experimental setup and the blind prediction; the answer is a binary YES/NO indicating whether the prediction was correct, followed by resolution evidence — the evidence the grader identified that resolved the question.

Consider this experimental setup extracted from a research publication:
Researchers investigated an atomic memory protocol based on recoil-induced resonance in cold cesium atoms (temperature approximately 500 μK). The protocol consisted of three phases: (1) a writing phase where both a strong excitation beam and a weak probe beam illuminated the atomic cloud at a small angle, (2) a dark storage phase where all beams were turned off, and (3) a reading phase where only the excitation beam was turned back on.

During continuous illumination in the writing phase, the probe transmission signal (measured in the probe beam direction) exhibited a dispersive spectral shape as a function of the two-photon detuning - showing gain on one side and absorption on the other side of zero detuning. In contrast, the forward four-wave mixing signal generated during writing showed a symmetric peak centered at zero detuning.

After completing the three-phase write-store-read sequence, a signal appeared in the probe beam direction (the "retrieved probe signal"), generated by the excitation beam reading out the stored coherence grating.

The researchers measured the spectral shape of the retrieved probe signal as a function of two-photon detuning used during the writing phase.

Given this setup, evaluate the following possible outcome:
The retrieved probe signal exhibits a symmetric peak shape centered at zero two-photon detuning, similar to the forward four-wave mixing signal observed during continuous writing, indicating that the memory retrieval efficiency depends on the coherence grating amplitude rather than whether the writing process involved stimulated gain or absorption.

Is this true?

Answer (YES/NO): YES